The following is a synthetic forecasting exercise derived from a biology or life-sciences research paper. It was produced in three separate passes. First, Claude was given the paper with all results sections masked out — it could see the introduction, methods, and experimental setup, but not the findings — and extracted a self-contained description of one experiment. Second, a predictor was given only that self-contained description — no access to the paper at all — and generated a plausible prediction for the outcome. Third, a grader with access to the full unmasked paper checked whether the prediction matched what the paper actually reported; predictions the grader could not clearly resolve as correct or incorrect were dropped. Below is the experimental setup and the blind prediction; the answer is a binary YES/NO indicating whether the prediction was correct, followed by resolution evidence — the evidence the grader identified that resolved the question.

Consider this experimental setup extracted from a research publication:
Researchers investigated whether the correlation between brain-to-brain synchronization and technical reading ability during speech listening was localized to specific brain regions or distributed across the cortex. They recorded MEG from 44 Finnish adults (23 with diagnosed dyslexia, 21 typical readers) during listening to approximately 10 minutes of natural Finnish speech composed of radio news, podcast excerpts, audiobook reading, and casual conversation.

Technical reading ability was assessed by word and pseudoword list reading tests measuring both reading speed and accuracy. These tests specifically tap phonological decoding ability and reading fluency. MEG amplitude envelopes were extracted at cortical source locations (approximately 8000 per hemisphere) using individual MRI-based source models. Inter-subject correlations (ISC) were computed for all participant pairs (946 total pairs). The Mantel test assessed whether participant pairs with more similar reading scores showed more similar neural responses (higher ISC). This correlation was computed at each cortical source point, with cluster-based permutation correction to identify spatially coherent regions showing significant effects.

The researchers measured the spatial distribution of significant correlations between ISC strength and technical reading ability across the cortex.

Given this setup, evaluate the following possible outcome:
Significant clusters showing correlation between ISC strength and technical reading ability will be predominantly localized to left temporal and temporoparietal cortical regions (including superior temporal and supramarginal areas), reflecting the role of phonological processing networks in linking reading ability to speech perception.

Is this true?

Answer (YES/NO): NO